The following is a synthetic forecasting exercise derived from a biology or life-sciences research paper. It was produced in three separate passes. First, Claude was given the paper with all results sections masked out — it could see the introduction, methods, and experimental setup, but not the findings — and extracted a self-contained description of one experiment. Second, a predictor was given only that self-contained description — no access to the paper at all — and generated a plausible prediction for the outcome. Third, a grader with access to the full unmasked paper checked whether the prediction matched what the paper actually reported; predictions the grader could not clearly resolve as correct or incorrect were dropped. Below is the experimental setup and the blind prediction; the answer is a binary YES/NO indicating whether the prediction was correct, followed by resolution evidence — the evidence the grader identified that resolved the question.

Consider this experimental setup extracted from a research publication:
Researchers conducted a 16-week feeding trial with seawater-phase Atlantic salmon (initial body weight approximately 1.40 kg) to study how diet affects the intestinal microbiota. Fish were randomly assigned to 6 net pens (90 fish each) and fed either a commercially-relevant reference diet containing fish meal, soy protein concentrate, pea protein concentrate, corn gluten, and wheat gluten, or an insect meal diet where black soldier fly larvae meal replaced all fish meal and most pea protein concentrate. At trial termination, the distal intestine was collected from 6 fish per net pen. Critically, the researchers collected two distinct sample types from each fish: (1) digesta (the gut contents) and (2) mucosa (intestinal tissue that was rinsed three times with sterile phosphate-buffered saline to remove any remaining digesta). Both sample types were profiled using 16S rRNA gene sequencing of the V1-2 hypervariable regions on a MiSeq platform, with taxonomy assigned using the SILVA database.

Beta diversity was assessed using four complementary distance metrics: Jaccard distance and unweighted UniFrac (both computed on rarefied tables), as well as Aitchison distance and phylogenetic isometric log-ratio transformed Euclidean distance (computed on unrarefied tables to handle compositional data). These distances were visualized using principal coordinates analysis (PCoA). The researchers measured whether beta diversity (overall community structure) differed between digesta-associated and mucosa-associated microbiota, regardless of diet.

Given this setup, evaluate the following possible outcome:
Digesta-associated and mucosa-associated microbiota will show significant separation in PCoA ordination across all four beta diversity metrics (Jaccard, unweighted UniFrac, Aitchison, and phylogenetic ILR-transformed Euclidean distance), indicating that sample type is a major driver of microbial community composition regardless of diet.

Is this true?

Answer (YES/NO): YES